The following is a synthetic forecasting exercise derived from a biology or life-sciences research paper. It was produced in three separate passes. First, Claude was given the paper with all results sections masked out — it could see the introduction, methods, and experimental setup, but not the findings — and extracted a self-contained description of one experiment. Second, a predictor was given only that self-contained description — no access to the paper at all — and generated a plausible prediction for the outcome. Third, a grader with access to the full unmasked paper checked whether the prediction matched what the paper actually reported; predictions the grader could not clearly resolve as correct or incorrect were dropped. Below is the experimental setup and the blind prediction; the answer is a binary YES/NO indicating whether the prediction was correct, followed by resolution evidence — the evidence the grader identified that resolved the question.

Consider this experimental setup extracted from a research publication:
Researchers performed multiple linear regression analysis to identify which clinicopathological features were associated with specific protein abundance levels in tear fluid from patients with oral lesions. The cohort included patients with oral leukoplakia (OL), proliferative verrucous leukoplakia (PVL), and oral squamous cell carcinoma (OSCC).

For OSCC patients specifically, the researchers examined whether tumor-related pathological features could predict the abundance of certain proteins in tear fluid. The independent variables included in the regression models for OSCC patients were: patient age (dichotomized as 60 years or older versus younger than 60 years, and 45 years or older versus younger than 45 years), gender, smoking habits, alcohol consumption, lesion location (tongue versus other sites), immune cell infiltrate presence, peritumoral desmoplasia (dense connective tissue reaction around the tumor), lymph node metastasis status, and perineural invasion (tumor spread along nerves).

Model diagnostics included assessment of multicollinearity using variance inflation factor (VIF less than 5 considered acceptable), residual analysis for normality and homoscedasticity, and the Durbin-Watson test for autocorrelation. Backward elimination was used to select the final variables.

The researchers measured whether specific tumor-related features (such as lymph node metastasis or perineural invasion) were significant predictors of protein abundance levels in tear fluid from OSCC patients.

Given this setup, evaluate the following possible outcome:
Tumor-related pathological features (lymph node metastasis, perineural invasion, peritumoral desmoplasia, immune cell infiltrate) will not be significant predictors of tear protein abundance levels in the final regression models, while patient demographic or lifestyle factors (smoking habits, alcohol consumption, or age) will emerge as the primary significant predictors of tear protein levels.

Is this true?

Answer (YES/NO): NO